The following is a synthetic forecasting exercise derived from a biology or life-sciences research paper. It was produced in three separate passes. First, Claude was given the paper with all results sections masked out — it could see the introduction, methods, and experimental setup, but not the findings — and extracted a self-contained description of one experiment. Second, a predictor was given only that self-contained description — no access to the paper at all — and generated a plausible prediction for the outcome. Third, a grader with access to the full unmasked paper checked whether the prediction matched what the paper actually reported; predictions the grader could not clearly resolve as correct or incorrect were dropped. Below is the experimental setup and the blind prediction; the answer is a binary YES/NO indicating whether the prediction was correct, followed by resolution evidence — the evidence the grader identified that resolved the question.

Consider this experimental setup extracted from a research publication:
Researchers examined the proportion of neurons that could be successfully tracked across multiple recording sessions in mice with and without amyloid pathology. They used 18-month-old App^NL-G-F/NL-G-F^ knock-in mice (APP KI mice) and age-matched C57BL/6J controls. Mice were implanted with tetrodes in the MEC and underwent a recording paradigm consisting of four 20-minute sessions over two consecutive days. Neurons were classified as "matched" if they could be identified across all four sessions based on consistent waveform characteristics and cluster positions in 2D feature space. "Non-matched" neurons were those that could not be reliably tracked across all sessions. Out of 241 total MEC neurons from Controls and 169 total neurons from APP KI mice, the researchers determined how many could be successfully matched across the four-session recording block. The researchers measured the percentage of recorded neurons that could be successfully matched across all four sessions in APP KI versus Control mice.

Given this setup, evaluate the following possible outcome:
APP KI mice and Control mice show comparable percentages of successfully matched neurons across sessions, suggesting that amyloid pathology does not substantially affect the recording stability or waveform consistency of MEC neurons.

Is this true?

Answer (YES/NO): YES